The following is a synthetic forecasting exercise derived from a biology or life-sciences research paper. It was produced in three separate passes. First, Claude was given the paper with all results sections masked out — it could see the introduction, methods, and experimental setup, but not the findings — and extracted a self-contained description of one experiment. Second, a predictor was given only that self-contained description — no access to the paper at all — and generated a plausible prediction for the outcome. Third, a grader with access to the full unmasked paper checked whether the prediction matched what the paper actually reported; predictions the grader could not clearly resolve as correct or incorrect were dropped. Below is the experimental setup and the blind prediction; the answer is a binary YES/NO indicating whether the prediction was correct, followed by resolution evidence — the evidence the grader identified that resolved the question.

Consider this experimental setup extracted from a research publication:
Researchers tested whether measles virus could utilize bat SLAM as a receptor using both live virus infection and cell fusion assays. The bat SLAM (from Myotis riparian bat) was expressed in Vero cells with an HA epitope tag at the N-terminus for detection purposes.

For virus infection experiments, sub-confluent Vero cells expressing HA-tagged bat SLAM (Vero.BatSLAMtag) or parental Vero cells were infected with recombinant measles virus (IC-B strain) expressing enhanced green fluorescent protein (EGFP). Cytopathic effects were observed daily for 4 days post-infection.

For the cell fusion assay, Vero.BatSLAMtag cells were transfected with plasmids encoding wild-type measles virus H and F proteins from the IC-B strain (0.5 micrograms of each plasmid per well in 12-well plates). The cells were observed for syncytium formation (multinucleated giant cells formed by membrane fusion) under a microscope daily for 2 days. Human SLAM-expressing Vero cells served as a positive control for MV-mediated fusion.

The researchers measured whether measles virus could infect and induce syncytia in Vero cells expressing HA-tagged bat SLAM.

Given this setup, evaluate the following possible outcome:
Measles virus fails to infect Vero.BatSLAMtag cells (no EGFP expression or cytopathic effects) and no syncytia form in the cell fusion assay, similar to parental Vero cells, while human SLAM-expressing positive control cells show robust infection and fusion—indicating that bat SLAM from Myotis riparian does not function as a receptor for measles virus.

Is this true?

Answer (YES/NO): NO